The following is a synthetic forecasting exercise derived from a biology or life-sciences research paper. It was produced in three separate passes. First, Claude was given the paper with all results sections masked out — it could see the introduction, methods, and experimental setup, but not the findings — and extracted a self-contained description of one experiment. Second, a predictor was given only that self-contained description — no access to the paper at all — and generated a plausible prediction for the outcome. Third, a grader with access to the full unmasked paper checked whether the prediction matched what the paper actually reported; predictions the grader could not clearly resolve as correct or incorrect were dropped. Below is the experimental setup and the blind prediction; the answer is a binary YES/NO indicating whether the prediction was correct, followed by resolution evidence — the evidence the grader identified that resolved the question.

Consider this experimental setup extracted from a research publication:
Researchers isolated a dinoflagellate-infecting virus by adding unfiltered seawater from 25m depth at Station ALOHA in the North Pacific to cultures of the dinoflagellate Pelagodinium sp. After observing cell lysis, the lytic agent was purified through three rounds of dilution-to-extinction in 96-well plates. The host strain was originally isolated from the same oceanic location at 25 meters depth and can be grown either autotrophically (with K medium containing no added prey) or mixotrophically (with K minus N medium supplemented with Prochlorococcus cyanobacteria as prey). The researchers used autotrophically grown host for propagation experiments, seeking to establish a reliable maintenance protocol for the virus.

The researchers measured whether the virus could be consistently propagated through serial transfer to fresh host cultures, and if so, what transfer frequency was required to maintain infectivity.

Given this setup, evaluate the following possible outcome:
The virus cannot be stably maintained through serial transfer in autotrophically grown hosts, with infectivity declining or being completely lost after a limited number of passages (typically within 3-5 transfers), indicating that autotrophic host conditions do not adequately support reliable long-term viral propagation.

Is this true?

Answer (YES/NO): NO